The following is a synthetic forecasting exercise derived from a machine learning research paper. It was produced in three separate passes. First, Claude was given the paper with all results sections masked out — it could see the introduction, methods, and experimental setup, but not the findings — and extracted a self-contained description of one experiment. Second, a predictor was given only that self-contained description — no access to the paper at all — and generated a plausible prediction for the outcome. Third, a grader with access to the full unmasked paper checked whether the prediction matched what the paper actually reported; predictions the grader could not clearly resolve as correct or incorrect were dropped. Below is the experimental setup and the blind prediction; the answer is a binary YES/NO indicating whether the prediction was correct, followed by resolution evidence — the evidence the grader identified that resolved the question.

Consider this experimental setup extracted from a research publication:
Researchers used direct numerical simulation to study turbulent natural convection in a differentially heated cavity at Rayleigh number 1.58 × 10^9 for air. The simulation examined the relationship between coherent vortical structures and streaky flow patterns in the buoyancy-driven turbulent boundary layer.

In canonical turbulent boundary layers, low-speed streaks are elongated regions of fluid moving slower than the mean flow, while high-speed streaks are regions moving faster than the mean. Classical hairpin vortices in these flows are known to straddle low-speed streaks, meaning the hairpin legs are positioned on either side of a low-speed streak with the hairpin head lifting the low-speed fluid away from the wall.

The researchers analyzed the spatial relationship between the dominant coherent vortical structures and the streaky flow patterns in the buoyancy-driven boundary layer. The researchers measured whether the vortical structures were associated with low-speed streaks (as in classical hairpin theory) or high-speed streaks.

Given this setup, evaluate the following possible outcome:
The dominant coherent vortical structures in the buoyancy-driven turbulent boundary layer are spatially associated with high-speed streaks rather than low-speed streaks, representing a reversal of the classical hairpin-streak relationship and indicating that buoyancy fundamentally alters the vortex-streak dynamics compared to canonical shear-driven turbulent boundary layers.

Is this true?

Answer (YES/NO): YES